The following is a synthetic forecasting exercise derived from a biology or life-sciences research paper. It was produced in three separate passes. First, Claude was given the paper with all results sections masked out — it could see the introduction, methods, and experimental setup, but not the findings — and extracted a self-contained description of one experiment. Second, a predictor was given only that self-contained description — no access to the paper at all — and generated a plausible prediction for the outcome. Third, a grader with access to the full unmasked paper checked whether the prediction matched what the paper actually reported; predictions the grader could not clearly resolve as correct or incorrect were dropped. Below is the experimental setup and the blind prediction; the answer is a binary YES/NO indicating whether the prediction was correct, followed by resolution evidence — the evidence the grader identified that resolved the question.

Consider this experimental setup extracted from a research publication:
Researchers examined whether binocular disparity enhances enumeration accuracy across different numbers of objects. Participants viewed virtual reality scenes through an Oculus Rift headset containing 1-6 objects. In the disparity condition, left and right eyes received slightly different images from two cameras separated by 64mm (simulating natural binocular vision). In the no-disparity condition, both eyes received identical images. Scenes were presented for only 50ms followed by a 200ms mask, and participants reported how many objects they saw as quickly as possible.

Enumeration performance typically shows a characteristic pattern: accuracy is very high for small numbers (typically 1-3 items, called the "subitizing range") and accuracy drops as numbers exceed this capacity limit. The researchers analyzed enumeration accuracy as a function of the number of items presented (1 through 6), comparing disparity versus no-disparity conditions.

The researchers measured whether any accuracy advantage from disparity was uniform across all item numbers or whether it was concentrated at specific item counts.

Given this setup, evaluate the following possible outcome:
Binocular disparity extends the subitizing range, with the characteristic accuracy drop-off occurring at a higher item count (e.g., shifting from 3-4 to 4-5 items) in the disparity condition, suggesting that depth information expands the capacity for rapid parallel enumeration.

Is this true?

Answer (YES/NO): NO